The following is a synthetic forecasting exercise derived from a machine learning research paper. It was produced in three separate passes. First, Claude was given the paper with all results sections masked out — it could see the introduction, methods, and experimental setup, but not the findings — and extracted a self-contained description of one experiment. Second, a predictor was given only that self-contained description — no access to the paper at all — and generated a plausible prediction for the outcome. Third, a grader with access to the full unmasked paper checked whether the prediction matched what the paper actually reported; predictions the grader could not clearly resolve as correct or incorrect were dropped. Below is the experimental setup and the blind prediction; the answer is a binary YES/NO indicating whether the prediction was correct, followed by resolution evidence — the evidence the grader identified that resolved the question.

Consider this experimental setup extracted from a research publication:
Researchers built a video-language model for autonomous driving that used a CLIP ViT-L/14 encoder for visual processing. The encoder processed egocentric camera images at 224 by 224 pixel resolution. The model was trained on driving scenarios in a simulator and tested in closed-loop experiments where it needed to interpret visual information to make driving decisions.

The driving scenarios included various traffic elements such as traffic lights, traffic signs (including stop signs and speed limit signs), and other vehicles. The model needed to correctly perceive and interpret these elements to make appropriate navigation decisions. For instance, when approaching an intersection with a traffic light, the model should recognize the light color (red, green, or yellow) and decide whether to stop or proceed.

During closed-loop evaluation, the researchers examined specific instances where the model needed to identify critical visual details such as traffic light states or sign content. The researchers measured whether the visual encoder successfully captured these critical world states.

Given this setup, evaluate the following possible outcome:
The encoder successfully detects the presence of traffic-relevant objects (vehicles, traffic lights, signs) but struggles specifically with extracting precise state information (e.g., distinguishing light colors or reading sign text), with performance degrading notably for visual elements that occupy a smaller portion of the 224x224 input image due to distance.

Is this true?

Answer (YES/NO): NO